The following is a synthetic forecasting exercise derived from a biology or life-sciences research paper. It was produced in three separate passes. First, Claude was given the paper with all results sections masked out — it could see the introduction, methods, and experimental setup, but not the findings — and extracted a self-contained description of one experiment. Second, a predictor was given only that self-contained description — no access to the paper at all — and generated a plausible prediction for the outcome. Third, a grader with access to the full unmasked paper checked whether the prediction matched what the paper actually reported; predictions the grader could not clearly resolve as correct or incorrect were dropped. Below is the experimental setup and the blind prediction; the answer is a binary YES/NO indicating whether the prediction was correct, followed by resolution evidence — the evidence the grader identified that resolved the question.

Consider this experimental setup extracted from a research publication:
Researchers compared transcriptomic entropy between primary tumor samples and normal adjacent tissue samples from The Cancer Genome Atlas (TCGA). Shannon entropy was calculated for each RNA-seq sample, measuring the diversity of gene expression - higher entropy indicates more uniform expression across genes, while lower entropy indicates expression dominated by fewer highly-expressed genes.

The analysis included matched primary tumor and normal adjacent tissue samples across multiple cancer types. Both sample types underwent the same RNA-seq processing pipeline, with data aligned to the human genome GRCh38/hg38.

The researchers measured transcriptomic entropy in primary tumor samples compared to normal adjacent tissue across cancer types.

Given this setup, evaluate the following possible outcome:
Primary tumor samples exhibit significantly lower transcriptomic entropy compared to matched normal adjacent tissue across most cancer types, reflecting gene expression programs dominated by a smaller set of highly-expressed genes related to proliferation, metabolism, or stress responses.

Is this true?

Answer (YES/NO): NO